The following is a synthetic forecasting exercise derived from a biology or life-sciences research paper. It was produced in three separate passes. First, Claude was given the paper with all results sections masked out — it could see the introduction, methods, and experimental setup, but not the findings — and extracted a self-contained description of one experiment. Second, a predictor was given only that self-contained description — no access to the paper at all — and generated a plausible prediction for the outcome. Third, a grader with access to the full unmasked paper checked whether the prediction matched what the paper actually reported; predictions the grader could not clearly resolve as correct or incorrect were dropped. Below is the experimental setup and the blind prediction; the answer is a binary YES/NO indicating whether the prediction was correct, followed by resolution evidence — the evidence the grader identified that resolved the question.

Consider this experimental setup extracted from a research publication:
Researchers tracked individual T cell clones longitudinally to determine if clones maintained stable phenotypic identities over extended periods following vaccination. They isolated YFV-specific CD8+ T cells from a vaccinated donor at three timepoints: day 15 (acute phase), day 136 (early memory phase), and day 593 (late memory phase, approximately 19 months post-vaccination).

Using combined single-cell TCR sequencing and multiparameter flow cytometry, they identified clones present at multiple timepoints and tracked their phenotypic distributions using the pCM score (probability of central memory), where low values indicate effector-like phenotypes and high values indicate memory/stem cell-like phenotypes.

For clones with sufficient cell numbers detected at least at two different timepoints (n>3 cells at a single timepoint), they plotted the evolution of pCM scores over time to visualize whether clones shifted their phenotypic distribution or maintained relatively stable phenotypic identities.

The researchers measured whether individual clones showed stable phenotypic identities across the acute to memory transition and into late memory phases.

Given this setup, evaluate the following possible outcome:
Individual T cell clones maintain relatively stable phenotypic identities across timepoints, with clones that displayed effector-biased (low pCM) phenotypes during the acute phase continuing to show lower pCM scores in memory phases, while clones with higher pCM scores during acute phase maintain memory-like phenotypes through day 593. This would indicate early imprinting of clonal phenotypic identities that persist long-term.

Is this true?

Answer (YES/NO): NO